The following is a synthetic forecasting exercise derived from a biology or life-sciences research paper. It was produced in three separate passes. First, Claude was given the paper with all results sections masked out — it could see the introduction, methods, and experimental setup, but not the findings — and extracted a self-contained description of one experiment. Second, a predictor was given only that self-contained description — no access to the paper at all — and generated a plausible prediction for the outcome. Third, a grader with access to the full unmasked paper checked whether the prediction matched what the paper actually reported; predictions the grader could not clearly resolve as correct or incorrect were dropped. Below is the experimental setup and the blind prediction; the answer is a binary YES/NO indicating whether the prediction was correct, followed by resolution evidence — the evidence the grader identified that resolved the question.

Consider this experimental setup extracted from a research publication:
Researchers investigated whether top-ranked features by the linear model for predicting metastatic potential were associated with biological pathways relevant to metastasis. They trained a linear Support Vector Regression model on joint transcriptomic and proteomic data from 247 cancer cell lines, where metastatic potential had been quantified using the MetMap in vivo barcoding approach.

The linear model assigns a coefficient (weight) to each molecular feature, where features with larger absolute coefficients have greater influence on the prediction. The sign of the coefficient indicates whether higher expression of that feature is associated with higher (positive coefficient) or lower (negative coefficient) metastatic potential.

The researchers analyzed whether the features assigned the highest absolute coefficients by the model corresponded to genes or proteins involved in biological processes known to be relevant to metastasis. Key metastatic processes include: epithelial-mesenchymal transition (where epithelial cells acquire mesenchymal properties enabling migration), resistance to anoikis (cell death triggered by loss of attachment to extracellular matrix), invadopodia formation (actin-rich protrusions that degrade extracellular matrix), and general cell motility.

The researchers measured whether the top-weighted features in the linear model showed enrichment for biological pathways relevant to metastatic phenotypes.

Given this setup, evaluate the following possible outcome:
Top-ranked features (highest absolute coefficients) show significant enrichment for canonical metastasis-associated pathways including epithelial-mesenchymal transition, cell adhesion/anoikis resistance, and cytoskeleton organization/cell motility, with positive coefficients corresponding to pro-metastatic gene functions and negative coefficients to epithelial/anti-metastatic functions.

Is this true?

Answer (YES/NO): NO